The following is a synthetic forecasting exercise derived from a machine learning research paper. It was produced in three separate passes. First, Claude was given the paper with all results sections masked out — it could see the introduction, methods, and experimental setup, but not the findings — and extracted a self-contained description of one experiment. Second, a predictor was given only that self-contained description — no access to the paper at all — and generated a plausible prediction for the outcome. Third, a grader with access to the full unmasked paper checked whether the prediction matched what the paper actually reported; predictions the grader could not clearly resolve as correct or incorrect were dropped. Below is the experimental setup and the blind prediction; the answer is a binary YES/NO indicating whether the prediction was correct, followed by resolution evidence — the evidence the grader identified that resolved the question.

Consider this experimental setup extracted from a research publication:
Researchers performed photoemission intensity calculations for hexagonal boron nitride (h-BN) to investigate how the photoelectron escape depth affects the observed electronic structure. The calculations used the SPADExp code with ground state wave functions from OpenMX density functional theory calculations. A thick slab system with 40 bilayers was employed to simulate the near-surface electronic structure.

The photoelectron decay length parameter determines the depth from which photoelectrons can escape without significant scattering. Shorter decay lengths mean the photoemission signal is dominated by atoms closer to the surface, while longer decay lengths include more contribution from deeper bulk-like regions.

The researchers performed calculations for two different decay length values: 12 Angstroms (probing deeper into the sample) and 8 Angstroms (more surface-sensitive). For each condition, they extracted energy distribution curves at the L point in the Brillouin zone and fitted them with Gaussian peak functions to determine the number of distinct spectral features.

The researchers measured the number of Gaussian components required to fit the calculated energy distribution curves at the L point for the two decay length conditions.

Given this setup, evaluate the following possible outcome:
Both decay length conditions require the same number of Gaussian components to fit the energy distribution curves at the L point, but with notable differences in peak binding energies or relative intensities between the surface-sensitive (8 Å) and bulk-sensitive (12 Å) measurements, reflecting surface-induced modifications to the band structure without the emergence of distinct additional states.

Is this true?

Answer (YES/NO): NO